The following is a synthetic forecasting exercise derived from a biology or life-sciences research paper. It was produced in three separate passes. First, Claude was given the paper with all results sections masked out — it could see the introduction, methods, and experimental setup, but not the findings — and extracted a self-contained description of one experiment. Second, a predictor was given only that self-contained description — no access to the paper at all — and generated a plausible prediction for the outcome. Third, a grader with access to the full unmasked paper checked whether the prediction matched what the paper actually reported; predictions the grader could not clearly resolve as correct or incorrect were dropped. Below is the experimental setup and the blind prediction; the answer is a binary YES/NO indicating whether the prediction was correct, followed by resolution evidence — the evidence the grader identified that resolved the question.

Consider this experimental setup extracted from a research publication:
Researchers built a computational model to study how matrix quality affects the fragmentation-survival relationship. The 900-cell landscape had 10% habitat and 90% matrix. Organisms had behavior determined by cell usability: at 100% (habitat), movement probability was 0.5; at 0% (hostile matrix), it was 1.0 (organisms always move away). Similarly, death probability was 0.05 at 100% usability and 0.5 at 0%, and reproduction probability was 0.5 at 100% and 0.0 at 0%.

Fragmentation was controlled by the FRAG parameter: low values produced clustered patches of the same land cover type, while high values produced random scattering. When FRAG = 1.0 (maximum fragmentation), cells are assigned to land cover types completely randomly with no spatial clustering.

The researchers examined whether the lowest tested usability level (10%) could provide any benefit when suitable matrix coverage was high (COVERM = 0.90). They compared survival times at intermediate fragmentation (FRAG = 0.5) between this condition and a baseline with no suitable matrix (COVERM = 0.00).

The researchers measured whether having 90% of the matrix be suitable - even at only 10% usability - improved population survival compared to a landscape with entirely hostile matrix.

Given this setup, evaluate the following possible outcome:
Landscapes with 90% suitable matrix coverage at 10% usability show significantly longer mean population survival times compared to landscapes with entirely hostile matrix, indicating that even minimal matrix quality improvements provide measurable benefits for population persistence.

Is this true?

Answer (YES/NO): NO